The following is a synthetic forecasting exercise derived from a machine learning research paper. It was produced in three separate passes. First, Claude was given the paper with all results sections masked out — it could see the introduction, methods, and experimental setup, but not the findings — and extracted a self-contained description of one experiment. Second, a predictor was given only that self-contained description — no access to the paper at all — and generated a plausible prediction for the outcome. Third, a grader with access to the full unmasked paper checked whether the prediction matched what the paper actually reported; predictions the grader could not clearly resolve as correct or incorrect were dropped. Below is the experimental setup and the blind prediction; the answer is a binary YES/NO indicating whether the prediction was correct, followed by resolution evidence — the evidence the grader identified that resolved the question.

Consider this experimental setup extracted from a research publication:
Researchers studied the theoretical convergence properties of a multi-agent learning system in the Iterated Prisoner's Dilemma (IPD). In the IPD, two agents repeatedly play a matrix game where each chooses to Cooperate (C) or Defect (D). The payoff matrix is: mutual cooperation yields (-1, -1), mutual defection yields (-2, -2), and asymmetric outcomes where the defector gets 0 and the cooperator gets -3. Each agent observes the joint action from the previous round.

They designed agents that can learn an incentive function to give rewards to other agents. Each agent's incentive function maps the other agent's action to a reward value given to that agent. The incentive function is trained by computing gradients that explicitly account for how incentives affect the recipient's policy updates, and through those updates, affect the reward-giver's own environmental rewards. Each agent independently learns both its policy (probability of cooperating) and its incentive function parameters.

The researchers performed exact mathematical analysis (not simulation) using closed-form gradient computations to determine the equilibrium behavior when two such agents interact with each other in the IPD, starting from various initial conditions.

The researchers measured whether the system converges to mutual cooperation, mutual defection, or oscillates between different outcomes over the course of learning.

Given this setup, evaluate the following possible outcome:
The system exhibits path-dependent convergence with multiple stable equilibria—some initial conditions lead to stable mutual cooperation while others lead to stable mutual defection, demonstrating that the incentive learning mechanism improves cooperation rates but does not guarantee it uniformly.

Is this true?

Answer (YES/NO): NO